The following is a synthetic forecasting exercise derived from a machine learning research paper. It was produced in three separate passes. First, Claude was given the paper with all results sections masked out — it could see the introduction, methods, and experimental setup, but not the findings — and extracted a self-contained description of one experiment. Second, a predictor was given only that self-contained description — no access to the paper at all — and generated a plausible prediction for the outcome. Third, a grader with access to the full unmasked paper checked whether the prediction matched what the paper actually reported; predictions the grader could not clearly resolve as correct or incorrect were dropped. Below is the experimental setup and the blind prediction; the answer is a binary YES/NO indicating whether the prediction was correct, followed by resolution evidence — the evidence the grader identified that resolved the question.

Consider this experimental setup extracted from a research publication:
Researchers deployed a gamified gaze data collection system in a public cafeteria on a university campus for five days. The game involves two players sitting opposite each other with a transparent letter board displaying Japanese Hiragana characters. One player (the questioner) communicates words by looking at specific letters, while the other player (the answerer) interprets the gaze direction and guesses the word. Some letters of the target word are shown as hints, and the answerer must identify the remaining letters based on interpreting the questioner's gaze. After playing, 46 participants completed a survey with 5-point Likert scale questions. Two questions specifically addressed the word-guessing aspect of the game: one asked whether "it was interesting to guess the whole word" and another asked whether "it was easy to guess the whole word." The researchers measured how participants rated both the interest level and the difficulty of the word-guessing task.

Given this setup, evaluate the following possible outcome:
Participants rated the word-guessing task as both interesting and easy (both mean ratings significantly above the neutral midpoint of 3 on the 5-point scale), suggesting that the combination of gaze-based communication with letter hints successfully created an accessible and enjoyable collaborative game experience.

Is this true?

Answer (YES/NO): NO